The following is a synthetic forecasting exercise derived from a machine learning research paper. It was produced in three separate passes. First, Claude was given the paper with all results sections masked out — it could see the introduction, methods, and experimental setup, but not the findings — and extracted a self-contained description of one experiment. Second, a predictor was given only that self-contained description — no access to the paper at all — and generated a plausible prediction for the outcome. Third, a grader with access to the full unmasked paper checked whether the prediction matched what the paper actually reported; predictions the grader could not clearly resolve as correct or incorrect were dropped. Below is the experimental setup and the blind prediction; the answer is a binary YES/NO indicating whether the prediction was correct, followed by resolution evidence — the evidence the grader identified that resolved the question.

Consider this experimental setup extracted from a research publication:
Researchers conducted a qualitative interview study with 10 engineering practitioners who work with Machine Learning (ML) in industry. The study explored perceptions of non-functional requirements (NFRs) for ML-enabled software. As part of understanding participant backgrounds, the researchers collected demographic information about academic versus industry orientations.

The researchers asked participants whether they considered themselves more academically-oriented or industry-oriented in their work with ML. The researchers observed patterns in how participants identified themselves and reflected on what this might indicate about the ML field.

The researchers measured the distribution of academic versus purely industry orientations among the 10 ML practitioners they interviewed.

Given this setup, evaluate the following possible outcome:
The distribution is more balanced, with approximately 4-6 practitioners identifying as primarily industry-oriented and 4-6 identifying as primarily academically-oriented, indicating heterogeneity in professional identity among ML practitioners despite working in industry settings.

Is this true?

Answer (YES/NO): NO